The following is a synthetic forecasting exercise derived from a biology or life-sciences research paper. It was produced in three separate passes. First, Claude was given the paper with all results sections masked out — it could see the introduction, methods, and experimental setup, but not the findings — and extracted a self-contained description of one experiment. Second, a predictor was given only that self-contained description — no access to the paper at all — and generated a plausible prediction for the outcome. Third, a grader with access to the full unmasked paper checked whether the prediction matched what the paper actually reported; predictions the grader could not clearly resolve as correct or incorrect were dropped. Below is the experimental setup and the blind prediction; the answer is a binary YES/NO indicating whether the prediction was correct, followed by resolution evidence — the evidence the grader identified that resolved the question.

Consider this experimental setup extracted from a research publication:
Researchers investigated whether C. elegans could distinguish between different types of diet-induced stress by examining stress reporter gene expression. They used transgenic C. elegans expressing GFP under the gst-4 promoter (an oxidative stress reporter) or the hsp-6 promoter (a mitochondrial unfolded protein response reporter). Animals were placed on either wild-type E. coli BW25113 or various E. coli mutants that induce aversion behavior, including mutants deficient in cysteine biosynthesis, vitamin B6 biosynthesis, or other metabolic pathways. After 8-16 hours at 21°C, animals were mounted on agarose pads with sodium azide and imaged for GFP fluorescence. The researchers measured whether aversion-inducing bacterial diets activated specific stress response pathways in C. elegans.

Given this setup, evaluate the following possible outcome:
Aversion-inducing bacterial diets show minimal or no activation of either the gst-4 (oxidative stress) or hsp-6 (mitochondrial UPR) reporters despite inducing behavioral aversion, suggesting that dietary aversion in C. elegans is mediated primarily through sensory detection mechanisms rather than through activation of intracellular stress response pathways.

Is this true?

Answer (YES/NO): NO